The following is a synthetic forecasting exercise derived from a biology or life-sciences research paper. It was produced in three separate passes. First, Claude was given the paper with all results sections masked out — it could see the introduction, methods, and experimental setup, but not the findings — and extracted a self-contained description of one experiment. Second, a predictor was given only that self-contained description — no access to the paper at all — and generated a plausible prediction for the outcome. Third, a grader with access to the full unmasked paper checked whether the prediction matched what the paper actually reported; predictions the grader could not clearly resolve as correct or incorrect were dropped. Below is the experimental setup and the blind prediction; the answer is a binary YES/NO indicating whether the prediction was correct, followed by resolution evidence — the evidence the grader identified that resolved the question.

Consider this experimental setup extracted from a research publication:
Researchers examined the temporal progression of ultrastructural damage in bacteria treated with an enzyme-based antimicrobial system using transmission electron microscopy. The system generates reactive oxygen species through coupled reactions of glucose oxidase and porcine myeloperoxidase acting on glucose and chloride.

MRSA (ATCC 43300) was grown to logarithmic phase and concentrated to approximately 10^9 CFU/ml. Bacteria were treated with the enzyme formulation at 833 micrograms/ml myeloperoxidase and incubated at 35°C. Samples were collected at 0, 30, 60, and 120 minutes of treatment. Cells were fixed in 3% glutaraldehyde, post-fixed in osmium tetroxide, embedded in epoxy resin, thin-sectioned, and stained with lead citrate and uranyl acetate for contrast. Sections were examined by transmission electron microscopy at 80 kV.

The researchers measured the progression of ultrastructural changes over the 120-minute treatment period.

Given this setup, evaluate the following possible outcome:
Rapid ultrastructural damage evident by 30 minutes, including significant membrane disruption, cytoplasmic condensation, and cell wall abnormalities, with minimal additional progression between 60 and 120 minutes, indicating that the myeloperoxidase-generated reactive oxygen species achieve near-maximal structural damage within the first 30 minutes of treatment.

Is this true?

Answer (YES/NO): NO